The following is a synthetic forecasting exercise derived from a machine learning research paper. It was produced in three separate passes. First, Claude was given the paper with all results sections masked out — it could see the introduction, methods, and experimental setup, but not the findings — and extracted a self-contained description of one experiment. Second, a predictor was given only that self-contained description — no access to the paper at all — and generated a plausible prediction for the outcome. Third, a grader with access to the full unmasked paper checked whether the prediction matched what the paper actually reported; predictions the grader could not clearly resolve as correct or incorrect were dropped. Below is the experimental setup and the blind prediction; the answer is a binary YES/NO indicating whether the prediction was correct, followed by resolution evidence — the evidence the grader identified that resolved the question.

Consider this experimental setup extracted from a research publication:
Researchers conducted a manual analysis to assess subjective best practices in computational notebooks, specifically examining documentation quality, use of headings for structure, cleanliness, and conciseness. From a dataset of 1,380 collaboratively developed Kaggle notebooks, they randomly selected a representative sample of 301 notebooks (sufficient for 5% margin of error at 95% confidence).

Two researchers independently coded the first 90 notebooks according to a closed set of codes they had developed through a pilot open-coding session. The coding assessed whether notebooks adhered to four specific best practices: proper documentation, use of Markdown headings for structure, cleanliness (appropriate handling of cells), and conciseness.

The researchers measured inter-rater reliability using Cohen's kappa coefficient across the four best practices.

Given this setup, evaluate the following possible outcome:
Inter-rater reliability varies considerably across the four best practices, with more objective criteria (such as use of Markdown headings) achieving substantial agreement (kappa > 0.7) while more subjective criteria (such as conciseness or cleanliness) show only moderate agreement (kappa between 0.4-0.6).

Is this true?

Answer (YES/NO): NO